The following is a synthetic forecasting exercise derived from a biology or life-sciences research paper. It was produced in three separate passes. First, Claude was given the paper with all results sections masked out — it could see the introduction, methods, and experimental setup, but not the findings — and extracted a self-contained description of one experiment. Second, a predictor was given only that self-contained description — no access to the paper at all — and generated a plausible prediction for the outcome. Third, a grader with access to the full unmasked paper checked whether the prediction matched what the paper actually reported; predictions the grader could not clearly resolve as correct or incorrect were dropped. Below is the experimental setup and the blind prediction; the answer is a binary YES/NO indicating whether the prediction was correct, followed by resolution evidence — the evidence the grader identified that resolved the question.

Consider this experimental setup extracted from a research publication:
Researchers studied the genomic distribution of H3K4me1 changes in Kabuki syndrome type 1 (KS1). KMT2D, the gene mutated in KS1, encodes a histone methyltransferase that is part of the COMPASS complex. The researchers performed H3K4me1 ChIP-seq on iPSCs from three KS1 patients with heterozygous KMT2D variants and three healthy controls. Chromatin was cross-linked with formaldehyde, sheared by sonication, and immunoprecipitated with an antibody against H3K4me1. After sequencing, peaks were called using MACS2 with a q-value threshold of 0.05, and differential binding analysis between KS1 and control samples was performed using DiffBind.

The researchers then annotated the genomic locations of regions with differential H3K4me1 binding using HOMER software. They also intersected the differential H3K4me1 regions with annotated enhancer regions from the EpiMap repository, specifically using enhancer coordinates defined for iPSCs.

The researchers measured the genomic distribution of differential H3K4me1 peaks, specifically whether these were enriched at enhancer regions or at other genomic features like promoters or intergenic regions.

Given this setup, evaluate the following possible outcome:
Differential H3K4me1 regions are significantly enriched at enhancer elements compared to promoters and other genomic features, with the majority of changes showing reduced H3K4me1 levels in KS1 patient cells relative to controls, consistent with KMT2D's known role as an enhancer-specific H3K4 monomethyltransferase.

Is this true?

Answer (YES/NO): YES